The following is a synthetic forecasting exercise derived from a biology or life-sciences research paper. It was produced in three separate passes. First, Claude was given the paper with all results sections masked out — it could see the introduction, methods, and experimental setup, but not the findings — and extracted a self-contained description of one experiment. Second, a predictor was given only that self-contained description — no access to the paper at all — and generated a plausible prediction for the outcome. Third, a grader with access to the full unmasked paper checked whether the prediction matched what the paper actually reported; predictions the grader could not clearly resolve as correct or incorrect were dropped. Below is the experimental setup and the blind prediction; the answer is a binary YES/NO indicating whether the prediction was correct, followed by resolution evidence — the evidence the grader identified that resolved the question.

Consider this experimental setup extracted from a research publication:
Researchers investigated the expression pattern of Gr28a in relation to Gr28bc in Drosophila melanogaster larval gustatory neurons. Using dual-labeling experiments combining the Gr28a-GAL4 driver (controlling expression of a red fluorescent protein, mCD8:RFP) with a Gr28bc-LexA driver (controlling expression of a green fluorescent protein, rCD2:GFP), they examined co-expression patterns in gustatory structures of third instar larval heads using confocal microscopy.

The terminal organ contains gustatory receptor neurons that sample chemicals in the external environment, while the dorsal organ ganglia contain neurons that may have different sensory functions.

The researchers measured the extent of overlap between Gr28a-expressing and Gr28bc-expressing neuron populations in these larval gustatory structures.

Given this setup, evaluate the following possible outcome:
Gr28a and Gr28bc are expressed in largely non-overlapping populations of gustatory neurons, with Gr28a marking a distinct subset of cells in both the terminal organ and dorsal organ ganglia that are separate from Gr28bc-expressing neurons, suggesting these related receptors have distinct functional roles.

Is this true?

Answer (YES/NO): YES